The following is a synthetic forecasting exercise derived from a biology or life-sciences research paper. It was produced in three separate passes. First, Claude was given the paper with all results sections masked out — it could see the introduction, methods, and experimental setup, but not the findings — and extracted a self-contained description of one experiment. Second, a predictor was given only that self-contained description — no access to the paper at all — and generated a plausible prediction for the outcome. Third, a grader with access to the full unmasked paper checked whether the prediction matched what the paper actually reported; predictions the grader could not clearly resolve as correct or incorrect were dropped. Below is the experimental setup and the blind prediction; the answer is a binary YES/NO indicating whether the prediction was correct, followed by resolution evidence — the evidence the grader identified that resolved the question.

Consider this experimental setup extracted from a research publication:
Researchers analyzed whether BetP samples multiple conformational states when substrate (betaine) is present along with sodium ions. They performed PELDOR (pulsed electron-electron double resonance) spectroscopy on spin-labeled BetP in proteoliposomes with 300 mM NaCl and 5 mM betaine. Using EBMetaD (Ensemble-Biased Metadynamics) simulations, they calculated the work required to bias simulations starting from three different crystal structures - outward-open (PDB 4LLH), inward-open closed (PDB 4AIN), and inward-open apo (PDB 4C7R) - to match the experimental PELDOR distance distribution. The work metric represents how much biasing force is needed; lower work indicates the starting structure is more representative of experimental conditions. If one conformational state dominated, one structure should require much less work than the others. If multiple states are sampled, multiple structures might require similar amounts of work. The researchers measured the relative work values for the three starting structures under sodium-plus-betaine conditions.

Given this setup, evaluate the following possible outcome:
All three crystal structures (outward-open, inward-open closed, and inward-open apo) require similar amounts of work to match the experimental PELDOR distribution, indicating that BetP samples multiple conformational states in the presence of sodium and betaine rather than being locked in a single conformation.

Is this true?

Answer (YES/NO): NO